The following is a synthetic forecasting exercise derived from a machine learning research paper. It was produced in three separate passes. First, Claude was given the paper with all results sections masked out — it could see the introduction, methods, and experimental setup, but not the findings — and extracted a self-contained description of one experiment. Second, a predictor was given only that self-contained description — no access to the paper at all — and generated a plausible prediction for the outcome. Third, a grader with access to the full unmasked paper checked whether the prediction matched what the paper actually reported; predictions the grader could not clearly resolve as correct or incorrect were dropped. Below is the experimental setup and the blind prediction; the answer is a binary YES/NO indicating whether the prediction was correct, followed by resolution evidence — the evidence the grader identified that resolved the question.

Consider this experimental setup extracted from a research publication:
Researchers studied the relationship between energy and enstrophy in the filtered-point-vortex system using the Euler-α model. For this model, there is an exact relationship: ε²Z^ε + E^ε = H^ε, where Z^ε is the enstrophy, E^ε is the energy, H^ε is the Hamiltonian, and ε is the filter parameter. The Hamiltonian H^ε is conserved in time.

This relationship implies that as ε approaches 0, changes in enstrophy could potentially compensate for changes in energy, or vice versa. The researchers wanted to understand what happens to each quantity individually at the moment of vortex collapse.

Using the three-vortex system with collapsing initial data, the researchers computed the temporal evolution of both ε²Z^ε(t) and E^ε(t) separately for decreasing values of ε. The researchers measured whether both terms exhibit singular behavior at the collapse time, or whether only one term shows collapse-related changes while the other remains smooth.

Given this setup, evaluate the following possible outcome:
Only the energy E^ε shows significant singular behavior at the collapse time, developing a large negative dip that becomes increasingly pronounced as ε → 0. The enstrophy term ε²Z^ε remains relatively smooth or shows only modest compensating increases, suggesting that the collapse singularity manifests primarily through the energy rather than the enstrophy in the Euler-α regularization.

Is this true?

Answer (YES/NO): NO